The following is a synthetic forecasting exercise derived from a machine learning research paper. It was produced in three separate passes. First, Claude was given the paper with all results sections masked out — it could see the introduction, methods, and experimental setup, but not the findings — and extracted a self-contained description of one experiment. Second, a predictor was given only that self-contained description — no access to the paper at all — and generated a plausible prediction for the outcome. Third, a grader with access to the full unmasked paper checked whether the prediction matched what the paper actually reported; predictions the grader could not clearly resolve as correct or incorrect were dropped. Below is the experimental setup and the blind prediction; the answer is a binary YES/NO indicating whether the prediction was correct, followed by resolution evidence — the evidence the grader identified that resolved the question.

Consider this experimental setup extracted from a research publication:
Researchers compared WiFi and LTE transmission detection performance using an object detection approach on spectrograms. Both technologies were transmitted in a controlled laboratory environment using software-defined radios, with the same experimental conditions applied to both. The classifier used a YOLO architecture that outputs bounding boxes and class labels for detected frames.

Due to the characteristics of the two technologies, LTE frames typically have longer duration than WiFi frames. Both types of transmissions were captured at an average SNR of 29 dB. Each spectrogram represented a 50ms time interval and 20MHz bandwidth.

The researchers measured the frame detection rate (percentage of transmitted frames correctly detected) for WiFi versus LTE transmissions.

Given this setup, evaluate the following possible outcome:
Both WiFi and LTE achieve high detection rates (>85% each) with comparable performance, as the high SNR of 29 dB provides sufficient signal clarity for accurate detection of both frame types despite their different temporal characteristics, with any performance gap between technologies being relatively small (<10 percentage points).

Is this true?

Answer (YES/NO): YES